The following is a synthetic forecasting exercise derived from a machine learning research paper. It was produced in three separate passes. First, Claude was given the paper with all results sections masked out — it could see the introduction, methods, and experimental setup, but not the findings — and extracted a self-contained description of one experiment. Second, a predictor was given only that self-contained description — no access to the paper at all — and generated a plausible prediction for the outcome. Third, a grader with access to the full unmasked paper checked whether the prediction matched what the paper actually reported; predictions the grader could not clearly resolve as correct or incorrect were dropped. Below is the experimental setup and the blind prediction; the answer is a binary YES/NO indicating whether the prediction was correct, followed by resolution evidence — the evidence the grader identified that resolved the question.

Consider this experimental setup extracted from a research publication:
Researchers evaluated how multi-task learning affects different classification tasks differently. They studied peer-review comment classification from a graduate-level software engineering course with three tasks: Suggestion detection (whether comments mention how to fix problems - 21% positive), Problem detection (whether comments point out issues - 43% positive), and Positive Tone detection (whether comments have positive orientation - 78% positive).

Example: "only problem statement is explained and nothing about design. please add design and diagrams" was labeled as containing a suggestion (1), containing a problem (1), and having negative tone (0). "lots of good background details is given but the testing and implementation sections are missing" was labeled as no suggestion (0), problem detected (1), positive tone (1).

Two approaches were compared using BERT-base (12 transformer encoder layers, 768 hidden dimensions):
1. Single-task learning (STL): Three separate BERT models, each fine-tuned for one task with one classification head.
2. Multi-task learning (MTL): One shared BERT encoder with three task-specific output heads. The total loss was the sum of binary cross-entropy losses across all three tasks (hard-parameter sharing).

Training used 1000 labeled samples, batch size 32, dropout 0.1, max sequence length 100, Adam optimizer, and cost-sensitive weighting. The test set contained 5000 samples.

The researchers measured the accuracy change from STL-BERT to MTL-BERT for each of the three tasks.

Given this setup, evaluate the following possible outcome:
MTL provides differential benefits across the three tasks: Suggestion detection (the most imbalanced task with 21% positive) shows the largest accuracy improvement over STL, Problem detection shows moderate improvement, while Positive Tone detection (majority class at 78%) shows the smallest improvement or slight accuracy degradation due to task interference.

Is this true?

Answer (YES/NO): NO